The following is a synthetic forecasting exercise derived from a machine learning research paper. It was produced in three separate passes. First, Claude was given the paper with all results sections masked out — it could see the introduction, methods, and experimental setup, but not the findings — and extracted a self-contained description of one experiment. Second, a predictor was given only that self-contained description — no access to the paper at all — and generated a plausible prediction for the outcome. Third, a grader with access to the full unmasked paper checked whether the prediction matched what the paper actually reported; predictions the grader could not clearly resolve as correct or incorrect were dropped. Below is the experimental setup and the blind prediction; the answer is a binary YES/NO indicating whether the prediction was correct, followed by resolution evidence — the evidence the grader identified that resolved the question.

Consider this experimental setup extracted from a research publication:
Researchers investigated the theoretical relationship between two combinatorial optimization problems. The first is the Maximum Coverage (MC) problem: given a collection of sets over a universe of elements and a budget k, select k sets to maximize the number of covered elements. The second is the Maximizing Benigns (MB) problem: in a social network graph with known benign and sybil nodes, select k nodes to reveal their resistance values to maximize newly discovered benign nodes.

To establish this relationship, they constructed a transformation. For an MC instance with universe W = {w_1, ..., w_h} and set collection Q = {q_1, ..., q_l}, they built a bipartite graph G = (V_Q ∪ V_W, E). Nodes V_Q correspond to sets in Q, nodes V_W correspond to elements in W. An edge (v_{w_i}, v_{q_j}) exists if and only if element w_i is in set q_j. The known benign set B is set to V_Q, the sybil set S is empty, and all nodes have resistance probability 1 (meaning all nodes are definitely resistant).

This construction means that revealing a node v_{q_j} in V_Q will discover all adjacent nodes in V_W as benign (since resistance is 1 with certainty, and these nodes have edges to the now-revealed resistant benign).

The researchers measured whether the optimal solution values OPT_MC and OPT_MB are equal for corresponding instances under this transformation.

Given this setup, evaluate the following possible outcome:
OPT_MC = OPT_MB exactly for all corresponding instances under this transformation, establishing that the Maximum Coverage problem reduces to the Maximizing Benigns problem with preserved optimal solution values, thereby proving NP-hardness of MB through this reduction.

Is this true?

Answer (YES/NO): NO